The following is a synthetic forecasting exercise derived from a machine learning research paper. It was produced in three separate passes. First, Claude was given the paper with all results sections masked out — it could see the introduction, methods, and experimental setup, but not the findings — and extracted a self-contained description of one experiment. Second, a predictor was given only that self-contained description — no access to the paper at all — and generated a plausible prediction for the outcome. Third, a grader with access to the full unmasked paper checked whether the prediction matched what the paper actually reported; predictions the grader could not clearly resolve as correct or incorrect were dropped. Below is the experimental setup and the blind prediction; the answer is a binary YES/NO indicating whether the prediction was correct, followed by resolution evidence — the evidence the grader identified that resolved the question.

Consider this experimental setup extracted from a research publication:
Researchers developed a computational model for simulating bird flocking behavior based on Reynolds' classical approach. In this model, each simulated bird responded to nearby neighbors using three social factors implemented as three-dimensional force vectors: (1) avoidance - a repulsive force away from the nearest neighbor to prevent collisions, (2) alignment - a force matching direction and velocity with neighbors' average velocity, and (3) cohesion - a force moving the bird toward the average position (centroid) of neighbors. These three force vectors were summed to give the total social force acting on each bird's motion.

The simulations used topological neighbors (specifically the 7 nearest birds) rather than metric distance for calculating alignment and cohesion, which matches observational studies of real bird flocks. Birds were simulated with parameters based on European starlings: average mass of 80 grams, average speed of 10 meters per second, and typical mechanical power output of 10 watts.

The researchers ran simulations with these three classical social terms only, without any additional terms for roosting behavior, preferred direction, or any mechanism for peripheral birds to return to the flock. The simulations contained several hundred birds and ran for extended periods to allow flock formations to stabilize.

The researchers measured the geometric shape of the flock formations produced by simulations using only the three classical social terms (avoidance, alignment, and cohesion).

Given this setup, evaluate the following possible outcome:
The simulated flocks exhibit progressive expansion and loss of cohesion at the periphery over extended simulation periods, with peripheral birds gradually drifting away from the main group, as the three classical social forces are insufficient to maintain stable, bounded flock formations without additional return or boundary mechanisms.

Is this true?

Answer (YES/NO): NO